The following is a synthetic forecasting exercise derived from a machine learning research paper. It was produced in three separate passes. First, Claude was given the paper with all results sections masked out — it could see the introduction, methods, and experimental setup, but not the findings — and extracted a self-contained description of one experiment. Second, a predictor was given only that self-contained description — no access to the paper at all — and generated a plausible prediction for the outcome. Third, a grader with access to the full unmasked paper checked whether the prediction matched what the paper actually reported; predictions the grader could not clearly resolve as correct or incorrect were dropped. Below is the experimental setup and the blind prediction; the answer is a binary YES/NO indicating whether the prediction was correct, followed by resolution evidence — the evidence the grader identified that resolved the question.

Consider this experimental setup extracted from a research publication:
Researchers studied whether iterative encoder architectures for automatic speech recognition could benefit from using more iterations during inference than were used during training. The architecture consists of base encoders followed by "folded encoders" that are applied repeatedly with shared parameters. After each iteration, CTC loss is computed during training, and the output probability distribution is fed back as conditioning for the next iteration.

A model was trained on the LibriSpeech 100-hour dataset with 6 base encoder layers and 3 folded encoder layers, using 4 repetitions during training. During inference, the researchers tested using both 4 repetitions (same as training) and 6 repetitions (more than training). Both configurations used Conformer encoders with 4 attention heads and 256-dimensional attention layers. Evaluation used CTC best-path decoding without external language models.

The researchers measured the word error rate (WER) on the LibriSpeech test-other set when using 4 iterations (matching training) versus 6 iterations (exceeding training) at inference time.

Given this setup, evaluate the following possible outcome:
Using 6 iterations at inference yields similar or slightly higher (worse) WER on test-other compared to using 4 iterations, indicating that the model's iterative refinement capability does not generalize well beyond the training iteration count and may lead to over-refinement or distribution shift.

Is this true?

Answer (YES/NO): YES